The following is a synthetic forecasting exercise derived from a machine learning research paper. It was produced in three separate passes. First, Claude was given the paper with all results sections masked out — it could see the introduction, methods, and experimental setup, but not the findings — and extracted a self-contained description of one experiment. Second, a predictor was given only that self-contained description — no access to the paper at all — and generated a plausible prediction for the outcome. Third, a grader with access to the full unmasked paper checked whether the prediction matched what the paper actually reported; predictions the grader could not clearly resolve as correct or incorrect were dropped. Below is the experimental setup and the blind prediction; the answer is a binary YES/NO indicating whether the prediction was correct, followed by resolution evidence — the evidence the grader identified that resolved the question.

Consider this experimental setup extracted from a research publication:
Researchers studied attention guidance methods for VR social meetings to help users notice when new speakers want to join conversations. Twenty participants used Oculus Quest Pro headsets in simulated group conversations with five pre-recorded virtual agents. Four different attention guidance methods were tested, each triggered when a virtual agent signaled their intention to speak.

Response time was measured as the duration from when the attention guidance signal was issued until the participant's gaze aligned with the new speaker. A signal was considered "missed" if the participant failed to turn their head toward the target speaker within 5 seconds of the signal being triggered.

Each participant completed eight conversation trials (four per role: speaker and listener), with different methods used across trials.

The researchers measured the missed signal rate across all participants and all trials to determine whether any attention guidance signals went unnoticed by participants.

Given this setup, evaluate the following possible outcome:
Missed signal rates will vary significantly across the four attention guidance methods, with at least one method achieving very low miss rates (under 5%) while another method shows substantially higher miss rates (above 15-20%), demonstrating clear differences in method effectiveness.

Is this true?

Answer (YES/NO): NO